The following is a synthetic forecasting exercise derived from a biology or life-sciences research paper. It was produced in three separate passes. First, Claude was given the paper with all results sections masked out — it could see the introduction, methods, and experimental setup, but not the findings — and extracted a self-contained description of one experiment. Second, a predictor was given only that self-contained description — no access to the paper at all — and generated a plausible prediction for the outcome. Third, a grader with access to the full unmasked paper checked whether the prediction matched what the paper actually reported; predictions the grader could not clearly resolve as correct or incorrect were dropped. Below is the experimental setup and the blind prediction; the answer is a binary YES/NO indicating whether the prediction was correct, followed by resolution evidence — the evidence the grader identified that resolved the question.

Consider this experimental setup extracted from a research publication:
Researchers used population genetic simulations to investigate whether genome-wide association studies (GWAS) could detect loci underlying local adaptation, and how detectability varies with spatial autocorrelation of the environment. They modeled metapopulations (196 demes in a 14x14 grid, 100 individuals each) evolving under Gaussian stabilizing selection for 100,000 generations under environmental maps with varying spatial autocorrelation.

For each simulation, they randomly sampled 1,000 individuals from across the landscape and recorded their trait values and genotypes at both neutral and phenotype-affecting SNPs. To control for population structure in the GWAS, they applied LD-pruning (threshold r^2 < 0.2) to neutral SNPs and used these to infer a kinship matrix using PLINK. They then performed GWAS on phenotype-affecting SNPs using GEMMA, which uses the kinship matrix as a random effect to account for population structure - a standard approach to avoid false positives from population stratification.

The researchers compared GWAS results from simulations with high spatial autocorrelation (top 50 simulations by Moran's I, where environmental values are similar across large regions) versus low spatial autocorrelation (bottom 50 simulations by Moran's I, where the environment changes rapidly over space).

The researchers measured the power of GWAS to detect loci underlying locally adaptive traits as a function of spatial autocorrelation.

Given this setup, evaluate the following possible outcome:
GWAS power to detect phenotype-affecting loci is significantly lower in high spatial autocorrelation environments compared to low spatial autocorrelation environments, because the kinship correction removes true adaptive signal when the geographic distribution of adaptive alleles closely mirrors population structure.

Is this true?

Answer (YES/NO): YES